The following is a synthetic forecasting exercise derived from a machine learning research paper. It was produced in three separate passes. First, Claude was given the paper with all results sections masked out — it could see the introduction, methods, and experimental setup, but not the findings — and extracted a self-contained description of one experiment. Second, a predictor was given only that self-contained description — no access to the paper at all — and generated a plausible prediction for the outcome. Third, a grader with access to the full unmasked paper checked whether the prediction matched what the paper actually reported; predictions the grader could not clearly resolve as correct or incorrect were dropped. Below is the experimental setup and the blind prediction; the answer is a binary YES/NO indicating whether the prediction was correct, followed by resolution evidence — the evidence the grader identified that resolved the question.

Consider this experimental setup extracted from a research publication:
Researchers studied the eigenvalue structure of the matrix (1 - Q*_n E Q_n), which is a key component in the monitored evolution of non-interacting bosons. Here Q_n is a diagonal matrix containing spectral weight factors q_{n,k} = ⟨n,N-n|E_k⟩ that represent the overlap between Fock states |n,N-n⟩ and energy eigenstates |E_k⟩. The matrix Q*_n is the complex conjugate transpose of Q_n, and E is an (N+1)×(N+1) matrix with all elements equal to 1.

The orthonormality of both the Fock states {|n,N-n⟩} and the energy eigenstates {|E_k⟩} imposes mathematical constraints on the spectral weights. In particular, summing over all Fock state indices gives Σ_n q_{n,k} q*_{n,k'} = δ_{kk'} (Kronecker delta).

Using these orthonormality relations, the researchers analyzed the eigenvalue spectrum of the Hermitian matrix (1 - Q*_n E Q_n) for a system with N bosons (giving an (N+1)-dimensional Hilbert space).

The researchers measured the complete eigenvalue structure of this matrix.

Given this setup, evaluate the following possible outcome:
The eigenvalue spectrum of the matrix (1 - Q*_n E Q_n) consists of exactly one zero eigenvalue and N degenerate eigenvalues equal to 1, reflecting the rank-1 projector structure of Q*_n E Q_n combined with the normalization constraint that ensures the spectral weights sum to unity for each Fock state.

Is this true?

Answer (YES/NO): YES